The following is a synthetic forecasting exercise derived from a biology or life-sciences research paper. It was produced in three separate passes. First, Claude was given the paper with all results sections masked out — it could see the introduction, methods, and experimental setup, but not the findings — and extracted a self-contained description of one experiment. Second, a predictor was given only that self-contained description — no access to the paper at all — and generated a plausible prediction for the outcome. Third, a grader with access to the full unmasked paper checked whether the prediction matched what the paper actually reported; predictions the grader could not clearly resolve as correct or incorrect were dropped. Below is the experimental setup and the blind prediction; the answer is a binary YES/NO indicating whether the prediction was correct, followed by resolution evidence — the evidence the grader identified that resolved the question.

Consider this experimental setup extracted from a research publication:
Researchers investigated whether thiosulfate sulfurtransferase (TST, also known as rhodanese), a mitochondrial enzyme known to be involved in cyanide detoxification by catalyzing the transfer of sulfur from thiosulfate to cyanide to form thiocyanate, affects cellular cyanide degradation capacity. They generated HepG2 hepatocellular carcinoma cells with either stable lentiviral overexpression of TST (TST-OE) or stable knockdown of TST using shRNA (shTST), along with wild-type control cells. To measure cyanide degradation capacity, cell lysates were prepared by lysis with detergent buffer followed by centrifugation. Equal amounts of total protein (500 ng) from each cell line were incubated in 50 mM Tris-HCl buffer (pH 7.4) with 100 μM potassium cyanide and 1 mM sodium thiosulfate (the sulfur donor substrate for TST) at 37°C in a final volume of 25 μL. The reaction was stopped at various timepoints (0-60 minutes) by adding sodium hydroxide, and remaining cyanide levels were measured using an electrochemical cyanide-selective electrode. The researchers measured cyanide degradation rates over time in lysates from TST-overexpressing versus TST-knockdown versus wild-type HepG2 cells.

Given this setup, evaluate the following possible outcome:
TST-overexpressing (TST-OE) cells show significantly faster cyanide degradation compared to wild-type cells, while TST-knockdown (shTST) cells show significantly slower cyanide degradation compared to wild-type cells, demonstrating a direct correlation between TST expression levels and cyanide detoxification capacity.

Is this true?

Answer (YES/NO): YES